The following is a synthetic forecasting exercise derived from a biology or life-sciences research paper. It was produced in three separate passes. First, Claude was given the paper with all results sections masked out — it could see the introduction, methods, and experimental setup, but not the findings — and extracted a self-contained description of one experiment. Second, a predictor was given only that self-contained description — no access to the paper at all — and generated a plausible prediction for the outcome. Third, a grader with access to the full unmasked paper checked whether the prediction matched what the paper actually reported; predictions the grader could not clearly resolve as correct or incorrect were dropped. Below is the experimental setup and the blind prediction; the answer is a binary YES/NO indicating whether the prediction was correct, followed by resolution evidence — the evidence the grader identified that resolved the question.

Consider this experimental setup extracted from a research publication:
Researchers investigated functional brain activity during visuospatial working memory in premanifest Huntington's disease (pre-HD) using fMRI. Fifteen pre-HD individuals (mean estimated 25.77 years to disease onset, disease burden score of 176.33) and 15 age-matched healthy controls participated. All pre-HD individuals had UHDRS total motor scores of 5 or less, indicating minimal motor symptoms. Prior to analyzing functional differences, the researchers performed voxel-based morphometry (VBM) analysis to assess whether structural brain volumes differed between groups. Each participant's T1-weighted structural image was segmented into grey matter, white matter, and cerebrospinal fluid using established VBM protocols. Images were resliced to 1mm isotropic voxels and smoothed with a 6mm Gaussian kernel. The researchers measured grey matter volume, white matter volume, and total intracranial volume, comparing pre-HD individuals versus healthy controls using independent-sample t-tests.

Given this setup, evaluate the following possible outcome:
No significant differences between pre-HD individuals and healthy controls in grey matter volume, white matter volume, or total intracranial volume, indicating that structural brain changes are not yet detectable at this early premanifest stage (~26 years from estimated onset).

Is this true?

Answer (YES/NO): YES